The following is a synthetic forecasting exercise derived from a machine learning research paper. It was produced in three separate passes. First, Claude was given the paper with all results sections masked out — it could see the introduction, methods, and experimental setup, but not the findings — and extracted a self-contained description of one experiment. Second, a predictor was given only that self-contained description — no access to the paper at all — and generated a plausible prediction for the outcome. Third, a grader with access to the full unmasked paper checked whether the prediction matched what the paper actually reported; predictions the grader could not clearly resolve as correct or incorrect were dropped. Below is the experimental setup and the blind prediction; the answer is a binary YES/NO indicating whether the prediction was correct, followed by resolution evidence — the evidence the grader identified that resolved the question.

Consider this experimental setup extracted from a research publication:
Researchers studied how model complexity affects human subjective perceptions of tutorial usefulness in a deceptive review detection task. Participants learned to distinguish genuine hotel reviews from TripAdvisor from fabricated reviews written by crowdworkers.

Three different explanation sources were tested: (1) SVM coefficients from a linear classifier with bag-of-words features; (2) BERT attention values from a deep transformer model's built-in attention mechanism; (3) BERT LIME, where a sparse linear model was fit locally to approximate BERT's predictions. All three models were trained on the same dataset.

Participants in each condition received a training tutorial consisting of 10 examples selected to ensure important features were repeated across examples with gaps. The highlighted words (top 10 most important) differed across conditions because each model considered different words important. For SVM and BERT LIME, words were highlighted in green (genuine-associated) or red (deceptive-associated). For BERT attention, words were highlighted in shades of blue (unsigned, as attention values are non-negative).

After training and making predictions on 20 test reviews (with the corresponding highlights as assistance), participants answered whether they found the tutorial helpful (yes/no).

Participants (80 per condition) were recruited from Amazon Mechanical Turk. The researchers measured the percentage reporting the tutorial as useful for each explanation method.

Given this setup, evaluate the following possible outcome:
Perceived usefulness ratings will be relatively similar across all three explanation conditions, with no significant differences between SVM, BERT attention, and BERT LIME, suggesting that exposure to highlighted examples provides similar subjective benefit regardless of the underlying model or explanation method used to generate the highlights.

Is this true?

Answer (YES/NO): NO